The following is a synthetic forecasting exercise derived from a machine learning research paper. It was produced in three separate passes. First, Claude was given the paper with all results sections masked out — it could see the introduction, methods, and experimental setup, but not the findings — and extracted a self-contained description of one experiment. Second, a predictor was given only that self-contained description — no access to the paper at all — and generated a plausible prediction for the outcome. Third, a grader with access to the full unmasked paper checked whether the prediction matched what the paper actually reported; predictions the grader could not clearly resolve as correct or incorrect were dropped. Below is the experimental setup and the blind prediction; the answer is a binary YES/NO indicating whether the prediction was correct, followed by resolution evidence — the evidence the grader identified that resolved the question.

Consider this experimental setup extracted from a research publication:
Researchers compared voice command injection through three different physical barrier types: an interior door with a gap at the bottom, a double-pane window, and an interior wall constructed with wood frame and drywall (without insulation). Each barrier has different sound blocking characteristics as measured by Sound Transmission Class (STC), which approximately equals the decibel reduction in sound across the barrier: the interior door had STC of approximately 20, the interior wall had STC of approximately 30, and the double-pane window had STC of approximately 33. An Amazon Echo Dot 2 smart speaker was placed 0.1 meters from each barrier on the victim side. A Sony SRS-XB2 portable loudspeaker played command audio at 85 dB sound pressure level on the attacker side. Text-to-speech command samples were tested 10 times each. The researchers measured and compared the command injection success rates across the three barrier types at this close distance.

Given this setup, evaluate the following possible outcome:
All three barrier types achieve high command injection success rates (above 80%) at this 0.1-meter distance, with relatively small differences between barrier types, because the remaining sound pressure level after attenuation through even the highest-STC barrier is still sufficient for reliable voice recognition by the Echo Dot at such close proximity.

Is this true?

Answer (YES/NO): NO